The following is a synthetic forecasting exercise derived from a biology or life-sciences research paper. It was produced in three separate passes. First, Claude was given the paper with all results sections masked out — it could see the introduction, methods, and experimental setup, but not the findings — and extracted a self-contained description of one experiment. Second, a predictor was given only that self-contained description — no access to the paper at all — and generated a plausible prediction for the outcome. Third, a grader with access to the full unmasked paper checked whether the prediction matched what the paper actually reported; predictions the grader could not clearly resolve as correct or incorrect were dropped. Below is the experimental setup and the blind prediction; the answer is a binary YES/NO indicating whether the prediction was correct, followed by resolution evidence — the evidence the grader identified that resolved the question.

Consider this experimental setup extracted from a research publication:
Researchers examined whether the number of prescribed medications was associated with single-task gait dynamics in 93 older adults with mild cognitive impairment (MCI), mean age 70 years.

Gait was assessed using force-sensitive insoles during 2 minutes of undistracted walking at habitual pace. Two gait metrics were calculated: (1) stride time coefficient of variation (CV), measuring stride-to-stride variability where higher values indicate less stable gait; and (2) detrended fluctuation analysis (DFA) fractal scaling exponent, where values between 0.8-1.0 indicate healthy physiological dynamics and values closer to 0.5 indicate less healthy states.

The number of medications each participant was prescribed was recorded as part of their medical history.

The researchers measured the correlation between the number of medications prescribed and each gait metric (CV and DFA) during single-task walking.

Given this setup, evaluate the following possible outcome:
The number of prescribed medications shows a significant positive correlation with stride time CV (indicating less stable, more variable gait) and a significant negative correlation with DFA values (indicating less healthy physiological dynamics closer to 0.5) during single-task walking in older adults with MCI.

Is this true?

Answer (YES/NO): NO